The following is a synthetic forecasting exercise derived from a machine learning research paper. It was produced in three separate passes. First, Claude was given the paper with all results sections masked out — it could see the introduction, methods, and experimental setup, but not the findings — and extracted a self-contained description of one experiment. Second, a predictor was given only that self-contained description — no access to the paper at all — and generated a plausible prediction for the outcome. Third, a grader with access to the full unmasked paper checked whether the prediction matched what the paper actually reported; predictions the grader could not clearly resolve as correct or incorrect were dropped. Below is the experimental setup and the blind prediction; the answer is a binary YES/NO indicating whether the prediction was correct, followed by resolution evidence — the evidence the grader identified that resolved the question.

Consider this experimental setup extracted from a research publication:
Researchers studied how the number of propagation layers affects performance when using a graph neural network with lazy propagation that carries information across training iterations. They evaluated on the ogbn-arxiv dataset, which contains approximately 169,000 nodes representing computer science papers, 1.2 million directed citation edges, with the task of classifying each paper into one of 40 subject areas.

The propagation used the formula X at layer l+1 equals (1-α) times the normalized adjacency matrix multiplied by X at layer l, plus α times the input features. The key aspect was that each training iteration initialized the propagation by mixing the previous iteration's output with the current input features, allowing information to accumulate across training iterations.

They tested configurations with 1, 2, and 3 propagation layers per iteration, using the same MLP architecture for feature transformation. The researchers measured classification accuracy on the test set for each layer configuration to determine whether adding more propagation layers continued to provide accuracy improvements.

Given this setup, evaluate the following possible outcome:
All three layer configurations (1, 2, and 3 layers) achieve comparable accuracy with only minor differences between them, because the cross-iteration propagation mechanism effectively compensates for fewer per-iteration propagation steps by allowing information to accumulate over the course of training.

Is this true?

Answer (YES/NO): YES